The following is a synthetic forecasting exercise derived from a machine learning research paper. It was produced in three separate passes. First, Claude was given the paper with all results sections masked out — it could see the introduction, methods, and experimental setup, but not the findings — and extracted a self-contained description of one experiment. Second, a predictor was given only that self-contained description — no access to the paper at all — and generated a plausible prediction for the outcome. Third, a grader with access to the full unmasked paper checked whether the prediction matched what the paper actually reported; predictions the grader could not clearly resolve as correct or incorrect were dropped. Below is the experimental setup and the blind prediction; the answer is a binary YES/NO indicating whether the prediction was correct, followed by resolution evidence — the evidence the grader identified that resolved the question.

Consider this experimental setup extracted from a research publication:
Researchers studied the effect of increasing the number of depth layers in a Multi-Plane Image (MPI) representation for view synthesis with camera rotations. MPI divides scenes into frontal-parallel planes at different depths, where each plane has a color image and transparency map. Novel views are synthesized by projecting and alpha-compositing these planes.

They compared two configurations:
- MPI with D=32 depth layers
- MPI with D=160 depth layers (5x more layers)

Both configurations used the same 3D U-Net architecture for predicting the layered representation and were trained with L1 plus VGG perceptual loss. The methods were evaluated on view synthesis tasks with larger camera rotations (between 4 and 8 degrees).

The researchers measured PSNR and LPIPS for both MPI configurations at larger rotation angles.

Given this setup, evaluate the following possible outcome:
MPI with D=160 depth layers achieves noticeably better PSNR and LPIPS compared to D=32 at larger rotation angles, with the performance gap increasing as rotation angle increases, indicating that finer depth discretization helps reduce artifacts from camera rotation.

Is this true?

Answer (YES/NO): NO